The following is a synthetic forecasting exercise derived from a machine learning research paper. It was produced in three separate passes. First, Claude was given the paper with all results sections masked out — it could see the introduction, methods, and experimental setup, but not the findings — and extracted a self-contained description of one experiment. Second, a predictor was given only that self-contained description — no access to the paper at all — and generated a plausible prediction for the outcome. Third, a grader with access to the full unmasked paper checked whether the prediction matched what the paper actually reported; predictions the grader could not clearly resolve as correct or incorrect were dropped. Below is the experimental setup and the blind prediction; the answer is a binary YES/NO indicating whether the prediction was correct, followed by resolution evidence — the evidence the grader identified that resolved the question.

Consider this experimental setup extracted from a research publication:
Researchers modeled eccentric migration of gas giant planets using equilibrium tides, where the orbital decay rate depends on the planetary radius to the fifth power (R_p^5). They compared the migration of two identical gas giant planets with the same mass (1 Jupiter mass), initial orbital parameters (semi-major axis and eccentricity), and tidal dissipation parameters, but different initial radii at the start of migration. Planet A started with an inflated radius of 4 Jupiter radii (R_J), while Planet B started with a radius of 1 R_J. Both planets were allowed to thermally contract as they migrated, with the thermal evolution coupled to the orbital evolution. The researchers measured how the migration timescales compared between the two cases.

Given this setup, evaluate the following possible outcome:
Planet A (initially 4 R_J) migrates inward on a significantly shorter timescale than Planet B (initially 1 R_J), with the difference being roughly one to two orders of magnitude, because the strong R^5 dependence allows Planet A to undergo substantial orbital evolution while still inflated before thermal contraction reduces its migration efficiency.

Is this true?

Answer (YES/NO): YES